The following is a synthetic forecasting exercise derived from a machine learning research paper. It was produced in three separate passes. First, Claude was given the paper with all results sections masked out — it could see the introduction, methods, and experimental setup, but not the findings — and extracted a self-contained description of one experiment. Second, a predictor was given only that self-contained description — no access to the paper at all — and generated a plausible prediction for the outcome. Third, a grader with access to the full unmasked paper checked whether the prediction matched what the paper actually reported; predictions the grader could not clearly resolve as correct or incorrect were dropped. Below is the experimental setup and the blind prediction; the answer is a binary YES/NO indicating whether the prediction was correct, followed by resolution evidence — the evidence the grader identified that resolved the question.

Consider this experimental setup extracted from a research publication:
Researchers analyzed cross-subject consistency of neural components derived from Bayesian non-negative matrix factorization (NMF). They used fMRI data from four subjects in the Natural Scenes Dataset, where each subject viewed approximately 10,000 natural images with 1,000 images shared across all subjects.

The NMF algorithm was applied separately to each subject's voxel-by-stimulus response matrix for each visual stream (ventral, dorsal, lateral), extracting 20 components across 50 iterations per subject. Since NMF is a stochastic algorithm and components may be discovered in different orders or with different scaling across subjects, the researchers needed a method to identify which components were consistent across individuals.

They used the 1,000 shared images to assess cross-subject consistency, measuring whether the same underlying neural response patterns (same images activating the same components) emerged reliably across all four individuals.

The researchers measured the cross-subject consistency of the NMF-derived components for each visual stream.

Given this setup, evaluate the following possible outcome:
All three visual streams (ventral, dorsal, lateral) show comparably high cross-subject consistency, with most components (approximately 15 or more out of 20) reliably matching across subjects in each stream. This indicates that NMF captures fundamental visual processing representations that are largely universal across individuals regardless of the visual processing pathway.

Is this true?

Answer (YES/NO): NO